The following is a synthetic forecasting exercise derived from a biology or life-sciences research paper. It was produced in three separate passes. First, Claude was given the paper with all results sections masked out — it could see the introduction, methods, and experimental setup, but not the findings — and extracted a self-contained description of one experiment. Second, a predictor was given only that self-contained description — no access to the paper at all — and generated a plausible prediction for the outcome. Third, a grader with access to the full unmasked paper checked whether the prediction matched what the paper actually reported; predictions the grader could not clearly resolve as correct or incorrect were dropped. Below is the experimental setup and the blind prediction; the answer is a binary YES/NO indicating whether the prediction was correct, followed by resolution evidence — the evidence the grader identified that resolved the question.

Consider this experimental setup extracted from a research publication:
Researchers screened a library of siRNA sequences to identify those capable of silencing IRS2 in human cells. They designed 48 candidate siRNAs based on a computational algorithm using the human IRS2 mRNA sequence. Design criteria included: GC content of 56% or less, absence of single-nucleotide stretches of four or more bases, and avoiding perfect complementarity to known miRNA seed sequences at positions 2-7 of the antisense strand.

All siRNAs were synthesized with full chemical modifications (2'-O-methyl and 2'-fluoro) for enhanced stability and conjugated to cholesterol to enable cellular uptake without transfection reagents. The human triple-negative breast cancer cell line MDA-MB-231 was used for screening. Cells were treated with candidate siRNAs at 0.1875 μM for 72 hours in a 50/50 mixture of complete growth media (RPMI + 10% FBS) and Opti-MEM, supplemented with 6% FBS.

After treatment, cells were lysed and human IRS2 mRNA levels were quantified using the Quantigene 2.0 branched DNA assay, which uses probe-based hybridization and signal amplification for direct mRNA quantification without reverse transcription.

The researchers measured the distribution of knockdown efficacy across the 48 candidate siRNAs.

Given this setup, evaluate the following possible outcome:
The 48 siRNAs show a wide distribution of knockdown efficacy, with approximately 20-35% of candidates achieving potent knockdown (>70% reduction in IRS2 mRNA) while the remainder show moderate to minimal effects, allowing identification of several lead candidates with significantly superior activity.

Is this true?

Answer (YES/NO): NO